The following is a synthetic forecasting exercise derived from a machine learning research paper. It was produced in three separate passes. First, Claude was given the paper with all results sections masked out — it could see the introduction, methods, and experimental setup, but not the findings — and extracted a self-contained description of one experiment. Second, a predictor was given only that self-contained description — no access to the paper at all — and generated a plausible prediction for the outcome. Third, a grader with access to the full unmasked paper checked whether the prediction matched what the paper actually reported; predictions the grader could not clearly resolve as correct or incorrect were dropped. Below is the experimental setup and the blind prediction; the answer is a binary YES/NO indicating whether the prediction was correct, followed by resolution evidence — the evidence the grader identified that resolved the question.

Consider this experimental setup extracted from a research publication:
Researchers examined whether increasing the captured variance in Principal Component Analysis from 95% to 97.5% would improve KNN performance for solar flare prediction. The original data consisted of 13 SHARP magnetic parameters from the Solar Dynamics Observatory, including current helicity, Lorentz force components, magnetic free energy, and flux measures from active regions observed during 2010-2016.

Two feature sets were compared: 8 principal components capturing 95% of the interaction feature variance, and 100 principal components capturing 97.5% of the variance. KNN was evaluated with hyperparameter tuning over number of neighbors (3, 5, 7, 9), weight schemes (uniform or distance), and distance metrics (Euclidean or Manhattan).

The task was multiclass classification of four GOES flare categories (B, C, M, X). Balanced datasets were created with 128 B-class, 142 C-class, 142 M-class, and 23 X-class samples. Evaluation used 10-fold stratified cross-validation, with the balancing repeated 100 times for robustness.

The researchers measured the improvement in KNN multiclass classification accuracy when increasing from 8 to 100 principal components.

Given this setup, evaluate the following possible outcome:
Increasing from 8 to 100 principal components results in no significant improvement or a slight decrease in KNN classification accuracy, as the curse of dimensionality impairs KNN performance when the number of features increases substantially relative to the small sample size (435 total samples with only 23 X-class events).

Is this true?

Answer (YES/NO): NO